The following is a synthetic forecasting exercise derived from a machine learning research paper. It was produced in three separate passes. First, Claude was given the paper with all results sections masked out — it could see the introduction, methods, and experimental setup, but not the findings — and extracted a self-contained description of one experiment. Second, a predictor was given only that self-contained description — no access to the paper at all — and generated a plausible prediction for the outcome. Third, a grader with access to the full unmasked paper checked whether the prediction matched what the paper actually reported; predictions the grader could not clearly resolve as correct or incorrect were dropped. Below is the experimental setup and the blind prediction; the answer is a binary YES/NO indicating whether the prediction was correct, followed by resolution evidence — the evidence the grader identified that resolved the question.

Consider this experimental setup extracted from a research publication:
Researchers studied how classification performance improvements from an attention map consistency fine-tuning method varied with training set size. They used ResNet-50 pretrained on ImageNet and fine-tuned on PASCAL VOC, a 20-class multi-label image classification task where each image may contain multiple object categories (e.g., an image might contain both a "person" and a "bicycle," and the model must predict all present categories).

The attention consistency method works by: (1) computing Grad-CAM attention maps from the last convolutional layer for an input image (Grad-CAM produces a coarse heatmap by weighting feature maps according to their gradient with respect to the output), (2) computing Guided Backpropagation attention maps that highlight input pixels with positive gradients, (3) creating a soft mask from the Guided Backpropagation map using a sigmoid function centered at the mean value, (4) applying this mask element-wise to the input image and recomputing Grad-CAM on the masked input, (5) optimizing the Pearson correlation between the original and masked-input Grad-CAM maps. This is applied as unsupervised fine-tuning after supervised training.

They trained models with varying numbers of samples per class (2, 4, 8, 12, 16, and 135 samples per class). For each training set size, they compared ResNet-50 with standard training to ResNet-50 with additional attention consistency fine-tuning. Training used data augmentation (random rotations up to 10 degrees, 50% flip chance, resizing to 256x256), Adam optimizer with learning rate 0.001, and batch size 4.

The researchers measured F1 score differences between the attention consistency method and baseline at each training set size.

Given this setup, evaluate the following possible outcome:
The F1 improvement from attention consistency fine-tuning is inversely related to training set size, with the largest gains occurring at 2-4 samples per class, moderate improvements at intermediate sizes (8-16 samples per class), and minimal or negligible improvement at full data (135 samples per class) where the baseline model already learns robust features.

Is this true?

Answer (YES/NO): NO